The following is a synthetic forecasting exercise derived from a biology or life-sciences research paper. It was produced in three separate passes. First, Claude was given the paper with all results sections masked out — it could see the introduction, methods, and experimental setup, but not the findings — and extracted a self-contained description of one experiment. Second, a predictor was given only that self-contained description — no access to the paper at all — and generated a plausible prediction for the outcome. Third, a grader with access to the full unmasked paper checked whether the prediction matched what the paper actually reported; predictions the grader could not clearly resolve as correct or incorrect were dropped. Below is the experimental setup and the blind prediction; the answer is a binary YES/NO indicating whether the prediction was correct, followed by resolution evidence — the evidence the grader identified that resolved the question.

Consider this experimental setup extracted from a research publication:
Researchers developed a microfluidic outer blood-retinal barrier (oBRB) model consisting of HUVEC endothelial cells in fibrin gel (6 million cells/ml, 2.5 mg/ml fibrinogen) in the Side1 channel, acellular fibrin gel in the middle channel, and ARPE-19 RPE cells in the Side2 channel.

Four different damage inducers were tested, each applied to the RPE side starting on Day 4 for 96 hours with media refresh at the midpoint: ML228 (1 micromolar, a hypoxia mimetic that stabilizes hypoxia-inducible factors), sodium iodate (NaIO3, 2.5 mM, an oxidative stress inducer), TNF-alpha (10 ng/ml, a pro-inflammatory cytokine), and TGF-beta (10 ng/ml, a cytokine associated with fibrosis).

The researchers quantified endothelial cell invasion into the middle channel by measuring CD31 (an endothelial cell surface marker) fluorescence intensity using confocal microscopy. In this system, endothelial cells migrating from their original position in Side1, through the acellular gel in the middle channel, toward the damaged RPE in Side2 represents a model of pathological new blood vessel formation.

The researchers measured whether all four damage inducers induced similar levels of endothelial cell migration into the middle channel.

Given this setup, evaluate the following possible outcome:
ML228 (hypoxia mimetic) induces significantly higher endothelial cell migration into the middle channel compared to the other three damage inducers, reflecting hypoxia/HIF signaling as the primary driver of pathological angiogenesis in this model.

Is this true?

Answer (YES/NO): NO